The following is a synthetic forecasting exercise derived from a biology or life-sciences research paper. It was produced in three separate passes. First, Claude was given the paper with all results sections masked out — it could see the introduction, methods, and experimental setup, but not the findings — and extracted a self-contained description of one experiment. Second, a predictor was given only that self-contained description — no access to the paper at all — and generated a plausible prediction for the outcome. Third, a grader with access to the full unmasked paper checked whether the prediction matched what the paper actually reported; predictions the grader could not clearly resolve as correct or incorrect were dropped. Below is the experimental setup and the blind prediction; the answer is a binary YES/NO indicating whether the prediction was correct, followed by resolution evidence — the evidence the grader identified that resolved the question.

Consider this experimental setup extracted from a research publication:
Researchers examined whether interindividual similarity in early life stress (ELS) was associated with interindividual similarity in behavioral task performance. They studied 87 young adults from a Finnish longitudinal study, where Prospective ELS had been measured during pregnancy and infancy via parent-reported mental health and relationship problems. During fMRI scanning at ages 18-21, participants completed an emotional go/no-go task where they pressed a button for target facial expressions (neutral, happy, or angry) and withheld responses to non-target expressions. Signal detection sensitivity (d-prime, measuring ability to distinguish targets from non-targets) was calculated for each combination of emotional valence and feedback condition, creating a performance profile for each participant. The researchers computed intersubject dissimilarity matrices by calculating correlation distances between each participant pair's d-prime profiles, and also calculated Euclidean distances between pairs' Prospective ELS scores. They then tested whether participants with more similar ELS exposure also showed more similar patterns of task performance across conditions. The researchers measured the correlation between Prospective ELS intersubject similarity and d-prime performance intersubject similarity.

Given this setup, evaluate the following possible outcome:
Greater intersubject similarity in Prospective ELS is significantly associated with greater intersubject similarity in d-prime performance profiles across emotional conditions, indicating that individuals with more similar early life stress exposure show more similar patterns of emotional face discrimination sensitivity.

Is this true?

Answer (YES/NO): YES